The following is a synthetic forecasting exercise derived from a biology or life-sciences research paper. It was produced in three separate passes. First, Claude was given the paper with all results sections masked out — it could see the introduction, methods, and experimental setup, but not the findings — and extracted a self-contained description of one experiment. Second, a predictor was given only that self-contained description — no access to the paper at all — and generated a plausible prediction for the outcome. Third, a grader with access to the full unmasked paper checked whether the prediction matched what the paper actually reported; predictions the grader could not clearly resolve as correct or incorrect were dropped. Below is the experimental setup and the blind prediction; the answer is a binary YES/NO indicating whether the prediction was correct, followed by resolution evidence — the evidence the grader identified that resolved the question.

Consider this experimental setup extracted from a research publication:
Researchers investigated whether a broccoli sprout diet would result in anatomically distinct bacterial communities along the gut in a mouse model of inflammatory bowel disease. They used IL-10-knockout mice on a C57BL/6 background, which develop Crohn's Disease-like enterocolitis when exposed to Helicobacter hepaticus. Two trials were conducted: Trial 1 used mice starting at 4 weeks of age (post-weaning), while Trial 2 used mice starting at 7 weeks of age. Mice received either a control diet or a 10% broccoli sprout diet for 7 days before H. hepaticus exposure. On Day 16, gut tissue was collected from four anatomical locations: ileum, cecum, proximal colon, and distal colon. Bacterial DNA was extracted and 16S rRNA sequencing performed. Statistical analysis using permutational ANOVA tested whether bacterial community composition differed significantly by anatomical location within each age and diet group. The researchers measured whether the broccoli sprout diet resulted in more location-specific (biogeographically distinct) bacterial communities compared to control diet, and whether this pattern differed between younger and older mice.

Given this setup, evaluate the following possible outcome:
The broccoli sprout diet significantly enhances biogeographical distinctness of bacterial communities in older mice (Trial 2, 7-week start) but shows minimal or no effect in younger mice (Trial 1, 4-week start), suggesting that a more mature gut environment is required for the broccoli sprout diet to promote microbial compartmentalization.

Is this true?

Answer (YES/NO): NO